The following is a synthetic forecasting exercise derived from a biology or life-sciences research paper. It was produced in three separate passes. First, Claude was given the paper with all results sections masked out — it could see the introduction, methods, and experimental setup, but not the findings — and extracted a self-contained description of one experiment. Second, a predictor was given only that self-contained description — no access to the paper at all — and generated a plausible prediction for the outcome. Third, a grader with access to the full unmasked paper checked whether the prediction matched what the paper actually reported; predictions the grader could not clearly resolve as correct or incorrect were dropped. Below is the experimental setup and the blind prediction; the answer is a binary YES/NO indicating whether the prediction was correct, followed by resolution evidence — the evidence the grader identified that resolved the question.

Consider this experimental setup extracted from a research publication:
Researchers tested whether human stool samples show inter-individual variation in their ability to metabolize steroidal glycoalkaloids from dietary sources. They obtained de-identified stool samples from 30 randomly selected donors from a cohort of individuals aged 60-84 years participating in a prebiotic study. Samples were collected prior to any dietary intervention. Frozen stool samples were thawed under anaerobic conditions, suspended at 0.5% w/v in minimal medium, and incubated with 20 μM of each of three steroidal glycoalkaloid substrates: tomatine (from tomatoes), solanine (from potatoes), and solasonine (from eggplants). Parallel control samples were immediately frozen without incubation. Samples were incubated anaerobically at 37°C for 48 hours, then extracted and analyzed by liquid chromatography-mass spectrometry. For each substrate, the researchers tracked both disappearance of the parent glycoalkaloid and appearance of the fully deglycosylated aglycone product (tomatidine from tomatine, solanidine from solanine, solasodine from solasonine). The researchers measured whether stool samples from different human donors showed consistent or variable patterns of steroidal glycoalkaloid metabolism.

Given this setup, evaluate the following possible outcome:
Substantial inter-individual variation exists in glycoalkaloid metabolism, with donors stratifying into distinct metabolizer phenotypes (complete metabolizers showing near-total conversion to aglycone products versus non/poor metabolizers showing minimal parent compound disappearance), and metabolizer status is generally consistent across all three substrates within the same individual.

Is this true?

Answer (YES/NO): NO